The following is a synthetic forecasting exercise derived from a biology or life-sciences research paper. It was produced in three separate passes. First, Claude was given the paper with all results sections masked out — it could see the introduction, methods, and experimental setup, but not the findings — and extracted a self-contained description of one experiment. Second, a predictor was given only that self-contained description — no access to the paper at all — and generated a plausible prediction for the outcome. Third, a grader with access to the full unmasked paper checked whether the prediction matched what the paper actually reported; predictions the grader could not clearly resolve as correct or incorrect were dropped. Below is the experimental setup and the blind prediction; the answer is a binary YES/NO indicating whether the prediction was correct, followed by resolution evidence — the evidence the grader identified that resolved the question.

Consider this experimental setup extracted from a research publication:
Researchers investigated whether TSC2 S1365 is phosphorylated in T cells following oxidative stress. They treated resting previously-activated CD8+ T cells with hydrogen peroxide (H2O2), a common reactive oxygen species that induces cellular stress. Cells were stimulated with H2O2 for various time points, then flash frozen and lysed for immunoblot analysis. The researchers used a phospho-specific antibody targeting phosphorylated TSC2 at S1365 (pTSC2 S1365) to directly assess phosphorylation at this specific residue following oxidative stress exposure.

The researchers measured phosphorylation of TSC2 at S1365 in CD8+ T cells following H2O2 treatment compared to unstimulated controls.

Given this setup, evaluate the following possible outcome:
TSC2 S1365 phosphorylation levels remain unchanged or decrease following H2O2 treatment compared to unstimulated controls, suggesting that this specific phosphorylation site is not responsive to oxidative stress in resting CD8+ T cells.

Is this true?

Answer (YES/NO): NO